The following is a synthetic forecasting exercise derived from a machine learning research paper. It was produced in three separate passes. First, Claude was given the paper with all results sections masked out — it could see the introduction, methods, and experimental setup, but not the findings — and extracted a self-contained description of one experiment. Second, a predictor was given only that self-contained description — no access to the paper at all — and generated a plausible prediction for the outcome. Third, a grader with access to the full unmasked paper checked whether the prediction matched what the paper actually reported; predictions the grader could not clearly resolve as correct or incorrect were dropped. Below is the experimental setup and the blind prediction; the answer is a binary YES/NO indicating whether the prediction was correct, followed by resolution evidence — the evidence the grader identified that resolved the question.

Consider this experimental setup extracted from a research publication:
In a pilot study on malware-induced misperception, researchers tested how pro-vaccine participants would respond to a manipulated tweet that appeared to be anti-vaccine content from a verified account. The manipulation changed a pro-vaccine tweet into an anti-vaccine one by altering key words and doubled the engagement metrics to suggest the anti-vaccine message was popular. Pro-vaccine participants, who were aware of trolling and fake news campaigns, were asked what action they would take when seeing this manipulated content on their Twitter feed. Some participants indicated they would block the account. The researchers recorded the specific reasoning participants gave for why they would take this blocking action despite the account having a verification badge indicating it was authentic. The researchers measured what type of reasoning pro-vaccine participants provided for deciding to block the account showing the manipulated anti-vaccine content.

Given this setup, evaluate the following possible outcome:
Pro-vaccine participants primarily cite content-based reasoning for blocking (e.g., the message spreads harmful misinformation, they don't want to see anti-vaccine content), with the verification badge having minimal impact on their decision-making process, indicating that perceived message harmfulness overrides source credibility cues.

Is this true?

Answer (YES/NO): NO